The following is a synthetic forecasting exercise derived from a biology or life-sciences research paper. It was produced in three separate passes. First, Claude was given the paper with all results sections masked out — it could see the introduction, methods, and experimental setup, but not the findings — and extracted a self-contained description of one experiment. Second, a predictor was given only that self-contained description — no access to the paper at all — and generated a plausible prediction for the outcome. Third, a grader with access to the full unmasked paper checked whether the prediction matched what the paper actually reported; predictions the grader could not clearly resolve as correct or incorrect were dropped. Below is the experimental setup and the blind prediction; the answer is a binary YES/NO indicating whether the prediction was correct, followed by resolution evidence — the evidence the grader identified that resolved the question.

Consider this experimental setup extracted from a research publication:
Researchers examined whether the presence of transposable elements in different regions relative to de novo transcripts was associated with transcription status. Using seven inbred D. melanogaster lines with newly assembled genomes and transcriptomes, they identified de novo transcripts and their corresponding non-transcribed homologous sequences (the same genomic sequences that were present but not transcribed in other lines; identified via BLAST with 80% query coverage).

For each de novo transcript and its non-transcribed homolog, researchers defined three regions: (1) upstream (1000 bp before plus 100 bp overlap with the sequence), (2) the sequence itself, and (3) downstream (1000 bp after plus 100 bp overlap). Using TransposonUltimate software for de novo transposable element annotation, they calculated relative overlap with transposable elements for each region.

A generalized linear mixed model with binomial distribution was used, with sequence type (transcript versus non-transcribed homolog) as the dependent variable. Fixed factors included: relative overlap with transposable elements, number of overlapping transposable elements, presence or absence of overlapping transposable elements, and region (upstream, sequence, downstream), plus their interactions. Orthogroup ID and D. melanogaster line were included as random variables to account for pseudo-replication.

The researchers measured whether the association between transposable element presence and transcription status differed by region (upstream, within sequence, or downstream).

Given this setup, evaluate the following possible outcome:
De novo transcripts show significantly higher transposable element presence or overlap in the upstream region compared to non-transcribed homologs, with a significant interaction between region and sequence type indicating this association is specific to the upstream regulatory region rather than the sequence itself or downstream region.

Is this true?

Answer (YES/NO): NO